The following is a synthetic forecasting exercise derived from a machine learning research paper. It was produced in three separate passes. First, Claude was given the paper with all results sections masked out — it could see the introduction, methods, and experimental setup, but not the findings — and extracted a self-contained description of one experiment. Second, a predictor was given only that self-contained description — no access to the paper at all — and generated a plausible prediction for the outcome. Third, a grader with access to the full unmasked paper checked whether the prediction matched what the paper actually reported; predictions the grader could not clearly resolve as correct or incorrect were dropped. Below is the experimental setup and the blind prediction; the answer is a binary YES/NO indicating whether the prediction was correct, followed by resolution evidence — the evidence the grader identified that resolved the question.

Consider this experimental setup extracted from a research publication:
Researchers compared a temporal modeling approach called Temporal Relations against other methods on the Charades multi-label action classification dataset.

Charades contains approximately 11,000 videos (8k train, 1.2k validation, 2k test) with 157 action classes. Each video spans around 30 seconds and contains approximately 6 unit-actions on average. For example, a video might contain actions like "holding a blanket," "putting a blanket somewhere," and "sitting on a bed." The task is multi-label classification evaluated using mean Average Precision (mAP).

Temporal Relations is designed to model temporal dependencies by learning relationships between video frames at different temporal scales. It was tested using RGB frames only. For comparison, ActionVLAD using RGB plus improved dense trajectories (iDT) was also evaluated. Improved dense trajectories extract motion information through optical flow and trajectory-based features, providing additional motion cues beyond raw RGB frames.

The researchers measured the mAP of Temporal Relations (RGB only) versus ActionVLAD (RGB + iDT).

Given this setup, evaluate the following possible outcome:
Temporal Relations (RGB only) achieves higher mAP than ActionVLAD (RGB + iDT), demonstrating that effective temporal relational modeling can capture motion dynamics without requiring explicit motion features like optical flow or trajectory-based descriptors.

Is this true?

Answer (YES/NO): YES